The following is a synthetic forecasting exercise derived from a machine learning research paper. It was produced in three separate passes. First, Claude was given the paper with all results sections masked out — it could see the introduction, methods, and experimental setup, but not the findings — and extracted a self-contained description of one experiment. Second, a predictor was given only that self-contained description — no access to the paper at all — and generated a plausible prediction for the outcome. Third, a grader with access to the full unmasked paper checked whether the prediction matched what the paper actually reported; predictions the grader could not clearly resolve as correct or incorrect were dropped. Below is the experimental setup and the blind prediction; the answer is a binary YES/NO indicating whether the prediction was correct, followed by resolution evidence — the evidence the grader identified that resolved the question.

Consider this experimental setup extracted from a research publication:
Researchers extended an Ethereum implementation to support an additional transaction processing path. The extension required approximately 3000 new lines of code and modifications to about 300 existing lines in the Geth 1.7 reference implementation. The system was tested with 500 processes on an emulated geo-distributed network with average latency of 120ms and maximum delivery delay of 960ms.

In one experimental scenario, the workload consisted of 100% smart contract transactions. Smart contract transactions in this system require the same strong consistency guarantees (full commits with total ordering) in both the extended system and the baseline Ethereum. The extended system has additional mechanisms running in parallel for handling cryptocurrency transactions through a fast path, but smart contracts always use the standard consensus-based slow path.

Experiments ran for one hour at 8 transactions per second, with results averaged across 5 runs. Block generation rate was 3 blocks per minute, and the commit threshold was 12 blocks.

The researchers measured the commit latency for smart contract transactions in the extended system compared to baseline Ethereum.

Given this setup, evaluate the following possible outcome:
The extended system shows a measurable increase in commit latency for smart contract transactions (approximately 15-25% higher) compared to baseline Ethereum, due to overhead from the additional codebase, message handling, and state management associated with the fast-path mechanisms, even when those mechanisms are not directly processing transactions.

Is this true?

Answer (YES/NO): NO